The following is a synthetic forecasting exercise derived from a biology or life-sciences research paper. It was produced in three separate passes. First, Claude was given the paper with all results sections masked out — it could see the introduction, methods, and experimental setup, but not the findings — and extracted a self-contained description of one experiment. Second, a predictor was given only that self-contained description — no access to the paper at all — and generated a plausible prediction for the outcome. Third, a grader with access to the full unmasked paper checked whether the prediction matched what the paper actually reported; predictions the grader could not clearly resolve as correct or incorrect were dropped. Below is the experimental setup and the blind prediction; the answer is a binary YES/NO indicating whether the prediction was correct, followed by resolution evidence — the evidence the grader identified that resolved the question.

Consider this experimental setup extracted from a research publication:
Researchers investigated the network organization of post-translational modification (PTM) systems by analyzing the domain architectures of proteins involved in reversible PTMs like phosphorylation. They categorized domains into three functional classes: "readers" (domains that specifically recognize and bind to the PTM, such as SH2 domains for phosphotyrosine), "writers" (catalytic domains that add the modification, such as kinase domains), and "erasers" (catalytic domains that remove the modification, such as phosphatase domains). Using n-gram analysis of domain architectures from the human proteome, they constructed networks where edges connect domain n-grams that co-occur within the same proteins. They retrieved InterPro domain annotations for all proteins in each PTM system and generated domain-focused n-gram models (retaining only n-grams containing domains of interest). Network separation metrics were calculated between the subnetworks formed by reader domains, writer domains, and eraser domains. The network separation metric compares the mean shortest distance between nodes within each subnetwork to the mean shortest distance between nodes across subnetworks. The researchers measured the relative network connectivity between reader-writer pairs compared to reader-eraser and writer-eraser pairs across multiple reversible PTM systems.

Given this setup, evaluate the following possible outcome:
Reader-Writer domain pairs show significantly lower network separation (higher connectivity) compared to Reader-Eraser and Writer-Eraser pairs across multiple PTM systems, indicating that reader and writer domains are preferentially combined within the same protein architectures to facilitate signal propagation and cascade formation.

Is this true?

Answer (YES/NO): YES